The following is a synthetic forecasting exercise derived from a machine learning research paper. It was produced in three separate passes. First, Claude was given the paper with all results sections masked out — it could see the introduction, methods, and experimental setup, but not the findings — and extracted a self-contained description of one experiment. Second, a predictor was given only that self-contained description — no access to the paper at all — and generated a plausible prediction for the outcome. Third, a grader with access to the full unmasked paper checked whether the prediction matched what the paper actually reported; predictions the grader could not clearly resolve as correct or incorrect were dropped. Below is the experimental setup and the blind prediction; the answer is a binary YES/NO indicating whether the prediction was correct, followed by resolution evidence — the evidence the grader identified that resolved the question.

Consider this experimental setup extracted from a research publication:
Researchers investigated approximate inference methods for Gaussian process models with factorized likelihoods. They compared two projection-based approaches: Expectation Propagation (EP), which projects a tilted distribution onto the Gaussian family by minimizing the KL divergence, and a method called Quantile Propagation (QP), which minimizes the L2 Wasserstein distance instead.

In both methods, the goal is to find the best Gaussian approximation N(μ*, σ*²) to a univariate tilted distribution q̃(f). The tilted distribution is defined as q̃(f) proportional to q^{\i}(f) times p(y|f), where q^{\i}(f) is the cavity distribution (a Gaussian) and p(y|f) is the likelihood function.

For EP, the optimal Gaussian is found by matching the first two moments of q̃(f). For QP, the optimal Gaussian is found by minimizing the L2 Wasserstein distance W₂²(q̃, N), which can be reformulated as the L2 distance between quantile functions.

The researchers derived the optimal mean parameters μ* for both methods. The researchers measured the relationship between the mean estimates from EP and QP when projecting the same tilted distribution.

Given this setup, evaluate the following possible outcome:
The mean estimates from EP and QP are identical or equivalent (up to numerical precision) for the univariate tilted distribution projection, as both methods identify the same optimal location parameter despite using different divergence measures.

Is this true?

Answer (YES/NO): YES